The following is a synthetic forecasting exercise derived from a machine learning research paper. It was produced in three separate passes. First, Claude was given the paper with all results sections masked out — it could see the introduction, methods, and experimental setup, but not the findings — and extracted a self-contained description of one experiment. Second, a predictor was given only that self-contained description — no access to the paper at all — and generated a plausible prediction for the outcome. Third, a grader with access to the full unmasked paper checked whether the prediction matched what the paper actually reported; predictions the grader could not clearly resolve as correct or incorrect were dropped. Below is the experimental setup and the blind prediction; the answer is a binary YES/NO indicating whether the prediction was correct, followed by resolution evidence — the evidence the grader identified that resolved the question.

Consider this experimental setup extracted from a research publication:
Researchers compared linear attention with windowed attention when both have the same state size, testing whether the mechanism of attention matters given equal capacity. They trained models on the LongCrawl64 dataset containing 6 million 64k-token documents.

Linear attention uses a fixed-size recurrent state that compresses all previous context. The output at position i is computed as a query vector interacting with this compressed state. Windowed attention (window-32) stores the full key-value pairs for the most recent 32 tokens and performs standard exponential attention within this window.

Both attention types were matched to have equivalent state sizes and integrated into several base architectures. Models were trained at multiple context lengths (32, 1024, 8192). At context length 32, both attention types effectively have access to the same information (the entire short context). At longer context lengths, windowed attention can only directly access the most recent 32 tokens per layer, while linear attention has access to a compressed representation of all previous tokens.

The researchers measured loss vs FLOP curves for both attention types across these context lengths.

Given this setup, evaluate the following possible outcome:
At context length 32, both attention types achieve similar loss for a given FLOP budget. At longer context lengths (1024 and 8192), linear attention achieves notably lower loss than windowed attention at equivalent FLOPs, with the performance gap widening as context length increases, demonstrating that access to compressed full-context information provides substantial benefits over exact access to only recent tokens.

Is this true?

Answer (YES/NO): NO